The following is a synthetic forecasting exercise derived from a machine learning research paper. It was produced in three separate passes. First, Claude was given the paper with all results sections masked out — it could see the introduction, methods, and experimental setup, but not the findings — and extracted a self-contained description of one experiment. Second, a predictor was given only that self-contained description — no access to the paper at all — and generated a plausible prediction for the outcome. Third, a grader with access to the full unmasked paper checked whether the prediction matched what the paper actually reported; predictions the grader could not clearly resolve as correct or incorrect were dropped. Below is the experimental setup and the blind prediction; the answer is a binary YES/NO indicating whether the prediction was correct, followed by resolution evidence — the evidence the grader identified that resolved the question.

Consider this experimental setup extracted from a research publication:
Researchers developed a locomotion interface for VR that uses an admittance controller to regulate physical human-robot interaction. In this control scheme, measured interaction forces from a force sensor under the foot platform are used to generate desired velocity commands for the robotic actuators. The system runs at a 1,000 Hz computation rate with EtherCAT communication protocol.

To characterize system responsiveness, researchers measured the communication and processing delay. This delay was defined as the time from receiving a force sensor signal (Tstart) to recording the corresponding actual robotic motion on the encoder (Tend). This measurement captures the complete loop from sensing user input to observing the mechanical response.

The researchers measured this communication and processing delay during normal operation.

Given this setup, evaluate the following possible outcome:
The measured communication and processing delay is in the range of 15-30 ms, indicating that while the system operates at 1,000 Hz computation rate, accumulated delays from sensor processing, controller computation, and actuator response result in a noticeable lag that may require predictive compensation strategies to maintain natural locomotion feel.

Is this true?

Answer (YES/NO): NO